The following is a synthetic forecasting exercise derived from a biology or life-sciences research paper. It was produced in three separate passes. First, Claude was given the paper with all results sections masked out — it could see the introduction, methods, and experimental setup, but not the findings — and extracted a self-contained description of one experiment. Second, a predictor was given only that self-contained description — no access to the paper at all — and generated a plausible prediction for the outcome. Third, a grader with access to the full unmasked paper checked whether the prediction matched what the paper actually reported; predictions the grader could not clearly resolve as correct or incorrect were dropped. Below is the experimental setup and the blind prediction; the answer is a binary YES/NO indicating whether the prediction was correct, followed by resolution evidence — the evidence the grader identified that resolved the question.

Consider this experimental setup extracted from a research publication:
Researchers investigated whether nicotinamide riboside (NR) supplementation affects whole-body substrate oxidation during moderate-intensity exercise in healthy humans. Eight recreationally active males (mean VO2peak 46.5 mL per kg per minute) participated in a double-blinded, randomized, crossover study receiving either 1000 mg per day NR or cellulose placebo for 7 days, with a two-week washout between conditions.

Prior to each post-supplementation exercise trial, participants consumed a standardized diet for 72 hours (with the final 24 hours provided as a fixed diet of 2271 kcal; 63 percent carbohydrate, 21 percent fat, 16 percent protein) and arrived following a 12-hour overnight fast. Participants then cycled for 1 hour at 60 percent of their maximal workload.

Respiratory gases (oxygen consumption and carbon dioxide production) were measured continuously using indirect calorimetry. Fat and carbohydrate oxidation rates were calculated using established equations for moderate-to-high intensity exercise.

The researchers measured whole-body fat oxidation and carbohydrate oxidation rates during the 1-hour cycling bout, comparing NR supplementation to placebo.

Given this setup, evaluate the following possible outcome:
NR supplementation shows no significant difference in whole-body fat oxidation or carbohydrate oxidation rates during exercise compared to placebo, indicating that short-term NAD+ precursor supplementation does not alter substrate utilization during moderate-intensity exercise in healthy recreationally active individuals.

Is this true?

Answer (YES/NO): YES